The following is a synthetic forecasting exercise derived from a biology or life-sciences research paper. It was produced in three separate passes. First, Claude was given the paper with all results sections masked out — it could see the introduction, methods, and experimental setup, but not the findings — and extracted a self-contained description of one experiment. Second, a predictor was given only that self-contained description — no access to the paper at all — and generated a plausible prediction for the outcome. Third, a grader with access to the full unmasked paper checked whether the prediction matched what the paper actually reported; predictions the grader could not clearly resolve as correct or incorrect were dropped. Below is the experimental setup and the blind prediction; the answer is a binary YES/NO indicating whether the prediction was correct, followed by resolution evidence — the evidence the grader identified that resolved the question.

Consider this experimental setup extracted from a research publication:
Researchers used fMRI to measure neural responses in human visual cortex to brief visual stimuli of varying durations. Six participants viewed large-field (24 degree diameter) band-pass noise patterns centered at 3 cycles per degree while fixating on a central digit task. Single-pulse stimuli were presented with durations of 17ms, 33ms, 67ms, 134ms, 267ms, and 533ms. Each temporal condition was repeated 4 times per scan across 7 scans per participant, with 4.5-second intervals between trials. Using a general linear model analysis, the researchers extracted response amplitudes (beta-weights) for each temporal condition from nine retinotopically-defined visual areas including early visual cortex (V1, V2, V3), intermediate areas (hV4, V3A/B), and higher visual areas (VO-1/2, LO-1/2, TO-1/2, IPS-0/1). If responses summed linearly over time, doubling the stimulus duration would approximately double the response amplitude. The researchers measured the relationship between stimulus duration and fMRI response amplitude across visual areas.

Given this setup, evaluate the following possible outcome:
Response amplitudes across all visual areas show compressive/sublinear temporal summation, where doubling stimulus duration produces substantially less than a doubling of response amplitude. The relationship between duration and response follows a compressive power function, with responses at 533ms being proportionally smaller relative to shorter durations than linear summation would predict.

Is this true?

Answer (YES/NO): YES